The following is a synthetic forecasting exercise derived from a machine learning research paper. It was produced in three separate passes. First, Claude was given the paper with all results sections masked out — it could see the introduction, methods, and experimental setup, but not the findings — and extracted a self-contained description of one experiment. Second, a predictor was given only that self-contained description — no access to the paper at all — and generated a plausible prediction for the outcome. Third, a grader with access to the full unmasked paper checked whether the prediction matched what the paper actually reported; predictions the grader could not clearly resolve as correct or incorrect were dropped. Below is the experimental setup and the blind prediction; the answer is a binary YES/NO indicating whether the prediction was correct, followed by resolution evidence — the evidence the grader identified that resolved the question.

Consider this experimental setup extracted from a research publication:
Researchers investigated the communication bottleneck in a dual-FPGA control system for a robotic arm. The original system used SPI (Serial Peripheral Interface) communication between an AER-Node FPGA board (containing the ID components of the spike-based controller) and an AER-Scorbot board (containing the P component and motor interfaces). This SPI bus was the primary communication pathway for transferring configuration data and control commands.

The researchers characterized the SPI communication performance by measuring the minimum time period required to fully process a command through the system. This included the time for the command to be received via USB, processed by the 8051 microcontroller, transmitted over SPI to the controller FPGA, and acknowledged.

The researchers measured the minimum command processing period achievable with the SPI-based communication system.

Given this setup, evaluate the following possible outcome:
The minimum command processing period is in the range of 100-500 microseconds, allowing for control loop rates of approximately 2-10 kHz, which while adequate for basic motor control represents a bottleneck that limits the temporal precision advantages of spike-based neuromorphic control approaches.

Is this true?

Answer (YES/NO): NO